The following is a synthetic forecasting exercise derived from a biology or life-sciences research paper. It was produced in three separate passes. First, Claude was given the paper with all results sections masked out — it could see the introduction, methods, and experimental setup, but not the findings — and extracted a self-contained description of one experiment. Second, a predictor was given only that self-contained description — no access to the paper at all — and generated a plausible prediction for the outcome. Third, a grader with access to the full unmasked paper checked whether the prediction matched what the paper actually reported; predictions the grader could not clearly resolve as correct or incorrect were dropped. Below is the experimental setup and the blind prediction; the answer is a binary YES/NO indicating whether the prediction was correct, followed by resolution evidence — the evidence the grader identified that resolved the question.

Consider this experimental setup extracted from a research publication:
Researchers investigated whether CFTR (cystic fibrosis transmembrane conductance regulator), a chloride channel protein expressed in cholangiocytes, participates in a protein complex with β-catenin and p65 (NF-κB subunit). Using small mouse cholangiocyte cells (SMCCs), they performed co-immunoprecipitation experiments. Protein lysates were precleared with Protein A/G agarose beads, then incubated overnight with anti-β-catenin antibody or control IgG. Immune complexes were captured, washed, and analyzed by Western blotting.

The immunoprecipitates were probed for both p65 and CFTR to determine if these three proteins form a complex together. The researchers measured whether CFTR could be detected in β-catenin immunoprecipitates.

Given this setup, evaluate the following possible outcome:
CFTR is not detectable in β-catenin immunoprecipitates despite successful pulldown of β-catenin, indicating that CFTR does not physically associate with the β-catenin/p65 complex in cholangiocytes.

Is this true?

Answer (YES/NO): NO